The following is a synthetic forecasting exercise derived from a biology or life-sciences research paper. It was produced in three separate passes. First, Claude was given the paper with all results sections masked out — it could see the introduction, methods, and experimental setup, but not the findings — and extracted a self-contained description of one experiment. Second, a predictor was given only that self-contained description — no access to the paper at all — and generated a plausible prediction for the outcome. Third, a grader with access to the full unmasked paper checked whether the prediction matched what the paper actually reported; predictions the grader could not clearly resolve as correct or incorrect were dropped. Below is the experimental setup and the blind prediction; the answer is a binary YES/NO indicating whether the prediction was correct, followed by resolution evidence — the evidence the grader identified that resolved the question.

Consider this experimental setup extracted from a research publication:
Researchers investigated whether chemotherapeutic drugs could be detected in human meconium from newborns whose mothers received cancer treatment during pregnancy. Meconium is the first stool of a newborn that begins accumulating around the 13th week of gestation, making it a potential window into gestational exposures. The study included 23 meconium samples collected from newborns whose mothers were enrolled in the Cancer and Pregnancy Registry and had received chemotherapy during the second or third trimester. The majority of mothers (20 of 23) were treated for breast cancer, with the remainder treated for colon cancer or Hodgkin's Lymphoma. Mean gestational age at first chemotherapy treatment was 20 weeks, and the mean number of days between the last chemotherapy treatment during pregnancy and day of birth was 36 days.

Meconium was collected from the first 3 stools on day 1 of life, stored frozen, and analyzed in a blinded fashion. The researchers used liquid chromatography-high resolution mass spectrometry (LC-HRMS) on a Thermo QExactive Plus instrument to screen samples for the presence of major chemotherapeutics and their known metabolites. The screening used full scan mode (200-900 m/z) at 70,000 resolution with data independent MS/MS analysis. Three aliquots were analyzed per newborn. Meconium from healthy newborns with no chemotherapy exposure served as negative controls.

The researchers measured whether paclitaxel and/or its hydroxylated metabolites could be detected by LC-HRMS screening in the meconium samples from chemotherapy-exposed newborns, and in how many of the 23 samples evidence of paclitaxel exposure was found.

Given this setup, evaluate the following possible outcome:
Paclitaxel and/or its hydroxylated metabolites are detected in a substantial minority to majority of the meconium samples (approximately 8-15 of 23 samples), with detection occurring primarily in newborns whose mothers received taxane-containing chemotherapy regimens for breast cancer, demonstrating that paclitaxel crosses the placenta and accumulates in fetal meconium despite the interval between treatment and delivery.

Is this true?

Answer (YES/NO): YES